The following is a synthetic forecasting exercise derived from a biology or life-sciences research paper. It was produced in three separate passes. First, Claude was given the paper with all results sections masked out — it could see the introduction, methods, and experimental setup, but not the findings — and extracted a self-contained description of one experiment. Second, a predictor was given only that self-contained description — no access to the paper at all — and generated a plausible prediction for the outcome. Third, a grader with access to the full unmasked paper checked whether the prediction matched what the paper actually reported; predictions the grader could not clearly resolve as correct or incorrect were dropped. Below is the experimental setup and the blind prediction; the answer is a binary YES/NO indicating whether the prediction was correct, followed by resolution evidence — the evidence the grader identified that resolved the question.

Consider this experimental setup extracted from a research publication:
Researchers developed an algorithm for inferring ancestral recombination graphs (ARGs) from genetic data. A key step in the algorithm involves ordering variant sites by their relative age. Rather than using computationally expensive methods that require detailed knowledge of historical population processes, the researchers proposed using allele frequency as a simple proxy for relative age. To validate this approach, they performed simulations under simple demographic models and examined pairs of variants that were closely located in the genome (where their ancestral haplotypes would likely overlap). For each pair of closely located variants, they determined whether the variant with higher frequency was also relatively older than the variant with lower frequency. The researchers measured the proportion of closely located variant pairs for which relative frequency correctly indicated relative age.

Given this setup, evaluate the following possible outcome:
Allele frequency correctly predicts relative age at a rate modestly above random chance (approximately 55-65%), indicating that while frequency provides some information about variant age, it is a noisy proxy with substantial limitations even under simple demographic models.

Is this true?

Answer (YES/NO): NO